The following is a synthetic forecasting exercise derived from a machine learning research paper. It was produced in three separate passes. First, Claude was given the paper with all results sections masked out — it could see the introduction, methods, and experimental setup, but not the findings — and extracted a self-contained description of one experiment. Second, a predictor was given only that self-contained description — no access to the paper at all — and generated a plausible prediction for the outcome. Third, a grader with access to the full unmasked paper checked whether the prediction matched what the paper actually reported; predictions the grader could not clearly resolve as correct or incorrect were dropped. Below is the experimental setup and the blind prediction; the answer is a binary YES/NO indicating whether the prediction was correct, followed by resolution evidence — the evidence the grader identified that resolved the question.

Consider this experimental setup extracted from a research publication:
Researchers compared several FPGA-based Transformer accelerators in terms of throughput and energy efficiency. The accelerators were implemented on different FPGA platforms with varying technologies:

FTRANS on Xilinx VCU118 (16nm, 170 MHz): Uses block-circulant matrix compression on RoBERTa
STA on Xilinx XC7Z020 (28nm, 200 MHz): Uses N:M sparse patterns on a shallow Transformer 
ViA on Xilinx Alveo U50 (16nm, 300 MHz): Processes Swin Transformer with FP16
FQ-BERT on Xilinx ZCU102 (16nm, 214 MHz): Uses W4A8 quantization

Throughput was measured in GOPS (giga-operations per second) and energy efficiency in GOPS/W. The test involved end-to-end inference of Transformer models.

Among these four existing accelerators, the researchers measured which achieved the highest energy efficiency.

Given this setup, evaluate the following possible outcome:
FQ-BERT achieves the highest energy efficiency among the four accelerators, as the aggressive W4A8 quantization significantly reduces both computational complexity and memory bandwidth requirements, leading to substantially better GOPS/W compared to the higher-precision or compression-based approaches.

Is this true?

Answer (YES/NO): NO